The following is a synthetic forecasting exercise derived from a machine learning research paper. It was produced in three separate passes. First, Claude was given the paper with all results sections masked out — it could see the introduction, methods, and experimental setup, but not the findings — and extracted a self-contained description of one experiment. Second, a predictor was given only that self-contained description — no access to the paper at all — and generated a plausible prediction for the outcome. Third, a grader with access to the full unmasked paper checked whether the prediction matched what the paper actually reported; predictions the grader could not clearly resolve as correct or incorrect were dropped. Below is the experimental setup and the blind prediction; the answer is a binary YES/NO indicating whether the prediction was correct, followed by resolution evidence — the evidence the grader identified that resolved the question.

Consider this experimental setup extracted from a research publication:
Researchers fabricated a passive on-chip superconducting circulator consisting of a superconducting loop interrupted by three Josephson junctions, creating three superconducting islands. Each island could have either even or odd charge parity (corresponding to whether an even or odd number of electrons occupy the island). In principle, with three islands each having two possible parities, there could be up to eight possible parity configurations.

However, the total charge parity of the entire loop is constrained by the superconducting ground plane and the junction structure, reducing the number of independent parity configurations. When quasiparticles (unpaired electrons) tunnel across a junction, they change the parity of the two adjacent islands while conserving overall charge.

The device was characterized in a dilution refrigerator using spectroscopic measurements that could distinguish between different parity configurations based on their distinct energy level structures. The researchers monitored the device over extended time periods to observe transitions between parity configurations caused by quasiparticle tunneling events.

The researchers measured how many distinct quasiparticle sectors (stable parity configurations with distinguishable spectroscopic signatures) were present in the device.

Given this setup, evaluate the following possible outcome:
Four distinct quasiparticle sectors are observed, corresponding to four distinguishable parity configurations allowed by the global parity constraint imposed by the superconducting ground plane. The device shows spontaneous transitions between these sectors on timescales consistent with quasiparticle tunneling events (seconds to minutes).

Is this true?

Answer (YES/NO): NO